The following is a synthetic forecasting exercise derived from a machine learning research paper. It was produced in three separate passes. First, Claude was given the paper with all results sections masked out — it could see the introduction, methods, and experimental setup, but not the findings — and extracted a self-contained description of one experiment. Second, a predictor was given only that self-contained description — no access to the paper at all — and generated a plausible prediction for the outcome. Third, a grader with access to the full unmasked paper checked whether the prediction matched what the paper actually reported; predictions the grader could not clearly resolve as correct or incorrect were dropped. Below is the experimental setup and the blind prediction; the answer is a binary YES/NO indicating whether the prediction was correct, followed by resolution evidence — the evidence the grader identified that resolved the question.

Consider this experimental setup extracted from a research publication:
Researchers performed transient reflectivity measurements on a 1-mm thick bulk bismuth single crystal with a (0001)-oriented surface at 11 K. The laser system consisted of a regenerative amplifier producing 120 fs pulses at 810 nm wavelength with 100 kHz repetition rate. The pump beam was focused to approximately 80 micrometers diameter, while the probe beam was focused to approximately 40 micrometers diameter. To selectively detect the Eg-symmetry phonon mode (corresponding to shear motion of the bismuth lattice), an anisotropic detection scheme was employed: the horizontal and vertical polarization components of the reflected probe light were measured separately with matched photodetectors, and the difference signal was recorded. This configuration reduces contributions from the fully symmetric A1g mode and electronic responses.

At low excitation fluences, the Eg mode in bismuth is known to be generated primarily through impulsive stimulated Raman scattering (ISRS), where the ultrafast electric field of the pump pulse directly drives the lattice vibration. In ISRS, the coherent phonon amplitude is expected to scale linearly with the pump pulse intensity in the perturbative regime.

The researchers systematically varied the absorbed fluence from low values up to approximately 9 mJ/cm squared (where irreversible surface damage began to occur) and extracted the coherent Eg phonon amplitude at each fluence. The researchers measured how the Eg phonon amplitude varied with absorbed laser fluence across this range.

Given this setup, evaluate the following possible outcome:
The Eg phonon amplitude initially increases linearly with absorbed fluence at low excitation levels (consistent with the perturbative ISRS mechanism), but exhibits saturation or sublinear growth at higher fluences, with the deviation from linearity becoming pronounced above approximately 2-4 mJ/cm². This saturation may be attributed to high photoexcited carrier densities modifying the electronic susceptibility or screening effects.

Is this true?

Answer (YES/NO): NO